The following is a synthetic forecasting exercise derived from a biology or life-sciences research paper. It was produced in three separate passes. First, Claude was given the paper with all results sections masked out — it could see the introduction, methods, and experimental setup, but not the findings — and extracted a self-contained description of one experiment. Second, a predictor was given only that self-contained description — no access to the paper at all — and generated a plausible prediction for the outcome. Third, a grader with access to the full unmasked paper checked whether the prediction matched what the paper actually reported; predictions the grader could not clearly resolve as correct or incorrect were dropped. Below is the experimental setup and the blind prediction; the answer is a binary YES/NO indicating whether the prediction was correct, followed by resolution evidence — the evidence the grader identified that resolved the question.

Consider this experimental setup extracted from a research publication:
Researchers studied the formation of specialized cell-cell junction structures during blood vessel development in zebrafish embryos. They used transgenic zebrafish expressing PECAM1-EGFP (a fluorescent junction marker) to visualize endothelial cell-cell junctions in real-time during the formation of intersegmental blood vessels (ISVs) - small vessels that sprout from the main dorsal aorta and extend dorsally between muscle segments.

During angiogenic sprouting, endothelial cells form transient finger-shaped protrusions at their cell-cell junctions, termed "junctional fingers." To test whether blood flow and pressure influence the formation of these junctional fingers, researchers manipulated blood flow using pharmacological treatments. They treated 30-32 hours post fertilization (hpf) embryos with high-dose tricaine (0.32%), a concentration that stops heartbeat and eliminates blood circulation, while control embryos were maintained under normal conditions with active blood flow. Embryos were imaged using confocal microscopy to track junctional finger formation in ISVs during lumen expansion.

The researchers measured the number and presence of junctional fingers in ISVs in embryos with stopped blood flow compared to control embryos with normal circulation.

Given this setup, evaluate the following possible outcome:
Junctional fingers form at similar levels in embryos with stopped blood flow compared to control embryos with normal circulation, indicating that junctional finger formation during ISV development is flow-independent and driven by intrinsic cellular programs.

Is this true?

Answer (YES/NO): NO